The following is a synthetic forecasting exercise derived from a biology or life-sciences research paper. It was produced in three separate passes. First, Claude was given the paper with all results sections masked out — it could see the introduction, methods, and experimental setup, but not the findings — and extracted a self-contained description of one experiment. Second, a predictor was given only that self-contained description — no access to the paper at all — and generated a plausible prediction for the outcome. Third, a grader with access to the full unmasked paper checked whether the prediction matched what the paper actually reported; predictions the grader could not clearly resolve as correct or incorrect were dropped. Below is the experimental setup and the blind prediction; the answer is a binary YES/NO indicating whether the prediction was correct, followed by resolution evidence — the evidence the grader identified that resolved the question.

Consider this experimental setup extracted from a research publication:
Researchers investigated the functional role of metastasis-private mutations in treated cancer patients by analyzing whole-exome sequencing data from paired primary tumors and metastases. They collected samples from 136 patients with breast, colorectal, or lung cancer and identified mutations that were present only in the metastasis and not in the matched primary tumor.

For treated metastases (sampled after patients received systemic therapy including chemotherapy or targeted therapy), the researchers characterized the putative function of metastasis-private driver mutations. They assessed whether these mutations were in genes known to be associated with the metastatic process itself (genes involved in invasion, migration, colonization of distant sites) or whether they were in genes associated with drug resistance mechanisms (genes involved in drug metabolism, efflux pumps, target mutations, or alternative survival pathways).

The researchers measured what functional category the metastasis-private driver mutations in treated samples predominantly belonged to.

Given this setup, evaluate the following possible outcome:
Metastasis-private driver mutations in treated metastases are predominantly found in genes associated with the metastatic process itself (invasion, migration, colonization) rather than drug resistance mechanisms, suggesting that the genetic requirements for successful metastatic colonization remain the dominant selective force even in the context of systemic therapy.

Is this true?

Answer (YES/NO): NO